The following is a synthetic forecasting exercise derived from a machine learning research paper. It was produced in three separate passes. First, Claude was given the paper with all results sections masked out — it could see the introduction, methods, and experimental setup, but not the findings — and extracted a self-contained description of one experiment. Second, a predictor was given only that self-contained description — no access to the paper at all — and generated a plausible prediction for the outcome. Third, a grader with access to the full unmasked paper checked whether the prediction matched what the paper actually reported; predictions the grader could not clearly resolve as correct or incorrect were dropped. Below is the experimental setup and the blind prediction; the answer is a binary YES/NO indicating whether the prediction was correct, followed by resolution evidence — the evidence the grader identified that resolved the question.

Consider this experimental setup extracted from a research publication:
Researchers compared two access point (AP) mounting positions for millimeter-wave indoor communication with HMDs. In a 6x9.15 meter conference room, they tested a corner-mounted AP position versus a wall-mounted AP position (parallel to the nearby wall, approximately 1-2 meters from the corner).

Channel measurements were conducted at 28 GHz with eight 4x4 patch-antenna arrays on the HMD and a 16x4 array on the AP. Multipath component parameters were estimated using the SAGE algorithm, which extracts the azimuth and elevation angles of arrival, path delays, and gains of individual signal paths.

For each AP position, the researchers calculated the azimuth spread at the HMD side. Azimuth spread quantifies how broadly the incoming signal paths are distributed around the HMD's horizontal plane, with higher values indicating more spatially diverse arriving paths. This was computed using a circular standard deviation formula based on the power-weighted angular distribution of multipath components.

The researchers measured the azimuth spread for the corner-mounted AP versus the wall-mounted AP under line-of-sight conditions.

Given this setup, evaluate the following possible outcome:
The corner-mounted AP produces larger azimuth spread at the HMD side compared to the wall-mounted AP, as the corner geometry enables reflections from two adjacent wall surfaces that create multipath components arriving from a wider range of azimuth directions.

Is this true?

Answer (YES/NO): NO